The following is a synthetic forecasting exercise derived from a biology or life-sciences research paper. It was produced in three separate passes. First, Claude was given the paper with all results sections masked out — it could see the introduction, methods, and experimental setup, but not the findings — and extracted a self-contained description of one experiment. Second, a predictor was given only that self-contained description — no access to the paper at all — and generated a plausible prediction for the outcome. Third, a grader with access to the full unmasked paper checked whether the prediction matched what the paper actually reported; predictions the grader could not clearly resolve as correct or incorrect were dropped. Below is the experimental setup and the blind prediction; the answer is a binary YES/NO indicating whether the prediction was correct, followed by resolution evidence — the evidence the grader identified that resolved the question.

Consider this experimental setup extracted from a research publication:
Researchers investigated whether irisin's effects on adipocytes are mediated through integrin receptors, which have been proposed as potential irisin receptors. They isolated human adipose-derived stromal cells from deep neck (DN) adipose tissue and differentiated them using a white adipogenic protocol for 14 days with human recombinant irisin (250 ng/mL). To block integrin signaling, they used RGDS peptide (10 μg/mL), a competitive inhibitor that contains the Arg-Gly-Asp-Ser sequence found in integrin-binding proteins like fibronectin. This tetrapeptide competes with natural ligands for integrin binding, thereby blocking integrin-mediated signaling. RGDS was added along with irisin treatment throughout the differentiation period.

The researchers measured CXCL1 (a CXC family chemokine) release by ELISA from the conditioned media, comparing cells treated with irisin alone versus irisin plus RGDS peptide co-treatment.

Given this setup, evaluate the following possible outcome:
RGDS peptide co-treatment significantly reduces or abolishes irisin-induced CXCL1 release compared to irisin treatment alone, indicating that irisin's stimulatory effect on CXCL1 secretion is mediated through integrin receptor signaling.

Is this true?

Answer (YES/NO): NO